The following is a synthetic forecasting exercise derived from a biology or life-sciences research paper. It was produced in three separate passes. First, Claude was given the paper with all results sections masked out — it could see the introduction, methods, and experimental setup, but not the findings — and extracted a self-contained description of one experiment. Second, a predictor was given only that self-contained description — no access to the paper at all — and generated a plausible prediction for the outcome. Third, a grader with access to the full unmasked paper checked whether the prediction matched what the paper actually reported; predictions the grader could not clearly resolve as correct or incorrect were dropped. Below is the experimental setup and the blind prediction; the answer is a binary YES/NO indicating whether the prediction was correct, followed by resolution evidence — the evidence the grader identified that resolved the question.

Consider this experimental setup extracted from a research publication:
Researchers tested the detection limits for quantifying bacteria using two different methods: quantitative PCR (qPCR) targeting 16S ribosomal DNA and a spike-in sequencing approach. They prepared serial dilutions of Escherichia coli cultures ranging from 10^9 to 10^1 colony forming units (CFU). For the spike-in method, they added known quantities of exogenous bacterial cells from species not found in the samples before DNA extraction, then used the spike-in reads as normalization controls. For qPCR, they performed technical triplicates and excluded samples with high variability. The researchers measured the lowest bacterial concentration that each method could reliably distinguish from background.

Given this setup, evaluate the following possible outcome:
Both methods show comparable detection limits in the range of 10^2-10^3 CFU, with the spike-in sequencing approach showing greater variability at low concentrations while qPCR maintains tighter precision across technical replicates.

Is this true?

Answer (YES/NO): NO